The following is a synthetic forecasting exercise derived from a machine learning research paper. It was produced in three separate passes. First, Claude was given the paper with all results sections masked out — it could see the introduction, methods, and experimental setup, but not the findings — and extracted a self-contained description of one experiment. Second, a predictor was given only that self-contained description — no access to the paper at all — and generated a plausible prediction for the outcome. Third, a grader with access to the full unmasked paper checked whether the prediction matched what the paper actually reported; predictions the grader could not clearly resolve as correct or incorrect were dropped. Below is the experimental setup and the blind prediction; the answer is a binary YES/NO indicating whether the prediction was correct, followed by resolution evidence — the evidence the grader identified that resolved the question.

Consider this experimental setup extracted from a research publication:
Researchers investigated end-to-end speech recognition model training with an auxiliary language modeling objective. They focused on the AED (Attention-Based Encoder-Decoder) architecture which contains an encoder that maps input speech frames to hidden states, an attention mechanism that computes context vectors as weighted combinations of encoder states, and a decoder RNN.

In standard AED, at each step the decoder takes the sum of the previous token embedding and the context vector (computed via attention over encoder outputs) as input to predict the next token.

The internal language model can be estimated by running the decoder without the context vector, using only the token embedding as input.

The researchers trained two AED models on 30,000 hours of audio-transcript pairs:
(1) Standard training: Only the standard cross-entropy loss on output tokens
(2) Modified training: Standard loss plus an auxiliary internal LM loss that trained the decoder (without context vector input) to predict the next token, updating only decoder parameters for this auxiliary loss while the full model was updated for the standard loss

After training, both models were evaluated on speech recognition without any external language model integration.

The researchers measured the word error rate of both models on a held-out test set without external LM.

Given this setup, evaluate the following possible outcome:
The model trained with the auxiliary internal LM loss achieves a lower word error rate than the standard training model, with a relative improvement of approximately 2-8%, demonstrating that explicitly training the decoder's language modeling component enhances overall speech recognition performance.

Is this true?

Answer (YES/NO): NO